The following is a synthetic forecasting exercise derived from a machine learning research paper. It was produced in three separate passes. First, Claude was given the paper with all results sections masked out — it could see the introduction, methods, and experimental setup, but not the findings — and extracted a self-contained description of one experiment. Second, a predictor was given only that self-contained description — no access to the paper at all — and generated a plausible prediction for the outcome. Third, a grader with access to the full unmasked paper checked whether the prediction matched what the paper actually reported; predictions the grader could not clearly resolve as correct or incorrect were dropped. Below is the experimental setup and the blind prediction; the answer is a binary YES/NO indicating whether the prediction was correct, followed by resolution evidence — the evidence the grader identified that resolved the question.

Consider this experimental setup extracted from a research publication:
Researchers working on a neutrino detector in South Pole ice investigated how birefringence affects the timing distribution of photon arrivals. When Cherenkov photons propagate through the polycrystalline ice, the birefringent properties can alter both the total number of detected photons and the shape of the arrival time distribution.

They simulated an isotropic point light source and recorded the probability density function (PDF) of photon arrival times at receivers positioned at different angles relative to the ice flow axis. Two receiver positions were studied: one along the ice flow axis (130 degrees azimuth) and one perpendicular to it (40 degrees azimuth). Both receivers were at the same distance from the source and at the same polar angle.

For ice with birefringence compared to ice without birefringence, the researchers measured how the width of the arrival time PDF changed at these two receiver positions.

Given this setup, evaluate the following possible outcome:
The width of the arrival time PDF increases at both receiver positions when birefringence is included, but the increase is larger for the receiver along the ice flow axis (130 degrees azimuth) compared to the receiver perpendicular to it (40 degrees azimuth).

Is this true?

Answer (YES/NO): NO